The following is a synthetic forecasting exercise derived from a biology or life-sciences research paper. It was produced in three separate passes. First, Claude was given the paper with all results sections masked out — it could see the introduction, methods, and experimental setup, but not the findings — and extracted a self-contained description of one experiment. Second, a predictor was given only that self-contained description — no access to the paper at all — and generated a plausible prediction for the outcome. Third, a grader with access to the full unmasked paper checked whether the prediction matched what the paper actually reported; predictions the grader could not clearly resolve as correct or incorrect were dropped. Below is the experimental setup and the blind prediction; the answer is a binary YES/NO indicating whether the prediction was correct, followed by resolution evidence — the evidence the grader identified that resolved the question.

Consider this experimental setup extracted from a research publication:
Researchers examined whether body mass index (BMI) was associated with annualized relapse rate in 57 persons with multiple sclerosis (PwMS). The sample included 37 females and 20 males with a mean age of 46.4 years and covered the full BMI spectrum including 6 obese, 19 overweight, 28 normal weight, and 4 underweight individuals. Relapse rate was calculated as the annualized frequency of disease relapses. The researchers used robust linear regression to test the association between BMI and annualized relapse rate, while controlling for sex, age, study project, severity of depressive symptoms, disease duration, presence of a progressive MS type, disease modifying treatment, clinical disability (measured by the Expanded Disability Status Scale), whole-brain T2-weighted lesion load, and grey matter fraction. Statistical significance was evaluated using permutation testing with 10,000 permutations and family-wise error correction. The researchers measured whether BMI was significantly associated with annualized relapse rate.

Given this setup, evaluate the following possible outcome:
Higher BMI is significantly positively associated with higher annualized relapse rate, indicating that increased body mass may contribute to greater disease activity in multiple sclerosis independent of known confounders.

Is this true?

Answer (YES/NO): YES